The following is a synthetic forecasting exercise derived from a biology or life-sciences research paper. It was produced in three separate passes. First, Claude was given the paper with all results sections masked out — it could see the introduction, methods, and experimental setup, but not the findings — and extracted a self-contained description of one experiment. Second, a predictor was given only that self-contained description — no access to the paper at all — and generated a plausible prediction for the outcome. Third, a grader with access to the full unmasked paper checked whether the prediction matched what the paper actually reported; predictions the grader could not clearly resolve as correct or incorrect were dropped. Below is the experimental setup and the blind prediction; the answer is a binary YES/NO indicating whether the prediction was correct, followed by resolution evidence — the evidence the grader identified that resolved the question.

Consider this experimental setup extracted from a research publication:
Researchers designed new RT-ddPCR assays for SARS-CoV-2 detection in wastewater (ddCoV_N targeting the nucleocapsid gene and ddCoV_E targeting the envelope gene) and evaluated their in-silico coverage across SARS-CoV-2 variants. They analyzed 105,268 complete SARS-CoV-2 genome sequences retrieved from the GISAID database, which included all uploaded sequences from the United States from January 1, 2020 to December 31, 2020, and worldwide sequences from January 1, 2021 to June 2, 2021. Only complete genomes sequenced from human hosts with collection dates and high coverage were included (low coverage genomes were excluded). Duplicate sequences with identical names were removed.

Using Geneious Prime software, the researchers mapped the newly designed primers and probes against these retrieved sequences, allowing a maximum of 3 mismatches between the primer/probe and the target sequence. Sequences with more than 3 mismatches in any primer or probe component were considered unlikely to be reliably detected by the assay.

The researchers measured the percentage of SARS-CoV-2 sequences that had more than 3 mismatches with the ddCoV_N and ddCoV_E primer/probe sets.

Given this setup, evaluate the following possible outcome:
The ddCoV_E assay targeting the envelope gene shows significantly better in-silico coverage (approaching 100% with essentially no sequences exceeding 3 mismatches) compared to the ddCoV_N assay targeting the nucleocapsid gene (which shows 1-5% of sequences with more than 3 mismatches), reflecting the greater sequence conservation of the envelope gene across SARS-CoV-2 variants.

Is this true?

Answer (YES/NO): YES